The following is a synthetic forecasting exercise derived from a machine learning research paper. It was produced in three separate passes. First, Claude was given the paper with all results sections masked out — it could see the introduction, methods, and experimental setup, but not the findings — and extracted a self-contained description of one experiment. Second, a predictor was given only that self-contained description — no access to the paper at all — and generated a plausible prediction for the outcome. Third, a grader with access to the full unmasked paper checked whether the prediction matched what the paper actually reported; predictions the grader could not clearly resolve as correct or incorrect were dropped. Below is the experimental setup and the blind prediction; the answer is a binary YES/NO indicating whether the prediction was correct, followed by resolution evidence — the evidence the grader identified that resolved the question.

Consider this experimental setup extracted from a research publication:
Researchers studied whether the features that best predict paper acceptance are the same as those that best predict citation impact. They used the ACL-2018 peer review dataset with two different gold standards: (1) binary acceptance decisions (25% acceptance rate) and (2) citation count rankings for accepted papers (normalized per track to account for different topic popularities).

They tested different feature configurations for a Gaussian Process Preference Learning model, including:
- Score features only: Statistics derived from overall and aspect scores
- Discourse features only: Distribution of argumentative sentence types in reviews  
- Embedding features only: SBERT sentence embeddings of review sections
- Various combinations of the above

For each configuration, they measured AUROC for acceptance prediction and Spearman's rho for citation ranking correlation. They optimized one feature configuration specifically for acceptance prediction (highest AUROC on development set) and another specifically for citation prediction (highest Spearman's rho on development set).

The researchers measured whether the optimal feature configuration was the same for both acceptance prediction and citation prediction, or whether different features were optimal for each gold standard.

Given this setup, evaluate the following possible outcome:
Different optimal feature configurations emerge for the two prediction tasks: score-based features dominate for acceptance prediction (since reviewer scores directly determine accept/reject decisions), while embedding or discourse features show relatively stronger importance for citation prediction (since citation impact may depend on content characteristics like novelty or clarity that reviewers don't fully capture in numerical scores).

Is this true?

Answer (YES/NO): YES